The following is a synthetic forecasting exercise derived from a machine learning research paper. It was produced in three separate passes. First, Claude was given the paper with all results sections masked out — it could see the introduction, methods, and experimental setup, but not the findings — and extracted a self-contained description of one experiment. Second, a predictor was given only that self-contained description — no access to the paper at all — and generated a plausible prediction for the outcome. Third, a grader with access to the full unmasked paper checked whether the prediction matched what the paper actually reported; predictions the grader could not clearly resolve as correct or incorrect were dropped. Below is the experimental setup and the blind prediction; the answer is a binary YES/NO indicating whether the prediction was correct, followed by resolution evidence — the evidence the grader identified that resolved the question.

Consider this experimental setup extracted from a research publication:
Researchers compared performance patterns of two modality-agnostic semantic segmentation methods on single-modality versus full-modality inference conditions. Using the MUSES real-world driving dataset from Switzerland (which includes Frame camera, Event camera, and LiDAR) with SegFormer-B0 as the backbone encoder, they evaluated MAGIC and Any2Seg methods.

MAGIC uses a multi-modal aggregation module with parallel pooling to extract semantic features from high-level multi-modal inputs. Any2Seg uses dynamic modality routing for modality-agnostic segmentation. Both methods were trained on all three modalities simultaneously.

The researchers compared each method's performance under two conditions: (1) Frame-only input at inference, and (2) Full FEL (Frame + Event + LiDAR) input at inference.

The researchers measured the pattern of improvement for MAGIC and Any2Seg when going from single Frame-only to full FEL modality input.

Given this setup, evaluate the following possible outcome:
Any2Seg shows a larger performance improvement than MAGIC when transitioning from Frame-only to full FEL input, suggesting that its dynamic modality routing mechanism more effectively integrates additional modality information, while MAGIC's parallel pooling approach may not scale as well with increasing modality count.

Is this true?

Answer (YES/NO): NO